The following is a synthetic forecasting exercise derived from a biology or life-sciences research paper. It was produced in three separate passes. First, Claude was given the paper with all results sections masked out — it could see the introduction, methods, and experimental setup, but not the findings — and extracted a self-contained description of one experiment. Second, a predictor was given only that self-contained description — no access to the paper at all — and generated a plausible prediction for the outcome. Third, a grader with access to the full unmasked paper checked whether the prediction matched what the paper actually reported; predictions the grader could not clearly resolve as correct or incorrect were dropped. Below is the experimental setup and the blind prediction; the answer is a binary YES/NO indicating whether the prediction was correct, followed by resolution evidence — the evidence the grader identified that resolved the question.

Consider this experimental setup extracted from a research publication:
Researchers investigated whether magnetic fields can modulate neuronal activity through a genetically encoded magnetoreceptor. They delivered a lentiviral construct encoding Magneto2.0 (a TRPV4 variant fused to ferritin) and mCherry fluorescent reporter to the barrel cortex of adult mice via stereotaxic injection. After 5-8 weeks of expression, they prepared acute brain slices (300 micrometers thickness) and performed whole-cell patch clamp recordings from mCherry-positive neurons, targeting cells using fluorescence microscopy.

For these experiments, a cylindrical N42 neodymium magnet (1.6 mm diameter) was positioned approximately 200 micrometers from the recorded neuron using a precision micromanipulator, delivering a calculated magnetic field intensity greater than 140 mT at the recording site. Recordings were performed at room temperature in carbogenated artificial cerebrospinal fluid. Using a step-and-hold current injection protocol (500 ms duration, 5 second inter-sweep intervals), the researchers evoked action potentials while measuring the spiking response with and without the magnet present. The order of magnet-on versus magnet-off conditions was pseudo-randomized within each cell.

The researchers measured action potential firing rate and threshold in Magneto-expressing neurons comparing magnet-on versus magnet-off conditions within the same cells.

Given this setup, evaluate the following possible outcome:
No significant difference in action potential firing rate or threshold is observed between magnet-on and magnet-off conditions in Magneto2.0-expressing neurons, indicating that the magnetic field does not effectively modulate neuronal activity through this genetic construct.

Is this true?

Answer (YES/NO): YES